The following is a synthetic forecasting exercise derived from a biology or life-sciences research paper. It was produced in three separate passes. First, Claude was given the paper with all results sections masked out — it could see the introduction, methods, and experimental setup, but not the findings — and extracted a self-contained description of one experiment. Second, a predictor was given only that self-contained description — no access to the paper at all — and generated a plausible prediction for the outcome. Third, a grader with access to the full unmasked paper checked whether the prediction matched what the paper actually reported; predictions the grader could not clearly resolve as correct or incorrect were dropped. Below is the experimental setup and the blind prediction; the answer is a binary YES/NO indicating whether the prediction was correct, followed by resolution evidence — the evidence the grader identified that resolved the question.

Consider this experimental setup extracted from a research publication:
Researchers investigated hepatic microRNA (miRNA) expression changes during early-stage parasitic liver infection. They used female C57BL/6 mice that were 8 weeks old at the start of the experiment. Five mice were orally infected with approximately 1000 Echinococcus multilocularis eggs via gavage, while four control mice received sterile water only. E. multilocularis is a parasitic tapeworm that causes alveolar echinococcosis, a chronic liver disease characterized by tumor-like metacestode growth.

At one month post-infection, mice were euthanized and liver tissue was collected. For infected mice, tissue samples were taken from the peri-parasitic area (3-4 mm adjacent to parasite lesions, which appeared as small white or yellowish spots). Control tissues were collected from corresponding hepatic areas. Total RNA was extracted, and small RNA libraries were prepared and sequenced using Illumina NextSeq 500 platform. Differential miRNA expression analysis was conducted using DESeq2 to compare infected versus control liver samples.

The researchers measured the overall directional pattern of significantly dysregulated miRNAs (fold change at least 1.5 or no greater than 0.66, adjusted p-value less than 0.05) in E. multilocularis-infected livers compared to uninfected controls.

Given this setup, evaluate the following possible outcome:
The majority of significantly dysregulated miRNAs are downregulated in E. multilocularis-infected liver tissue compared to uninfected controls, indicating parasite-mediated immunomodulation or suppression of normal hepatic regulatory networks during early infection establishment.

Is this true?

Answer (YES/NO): YES